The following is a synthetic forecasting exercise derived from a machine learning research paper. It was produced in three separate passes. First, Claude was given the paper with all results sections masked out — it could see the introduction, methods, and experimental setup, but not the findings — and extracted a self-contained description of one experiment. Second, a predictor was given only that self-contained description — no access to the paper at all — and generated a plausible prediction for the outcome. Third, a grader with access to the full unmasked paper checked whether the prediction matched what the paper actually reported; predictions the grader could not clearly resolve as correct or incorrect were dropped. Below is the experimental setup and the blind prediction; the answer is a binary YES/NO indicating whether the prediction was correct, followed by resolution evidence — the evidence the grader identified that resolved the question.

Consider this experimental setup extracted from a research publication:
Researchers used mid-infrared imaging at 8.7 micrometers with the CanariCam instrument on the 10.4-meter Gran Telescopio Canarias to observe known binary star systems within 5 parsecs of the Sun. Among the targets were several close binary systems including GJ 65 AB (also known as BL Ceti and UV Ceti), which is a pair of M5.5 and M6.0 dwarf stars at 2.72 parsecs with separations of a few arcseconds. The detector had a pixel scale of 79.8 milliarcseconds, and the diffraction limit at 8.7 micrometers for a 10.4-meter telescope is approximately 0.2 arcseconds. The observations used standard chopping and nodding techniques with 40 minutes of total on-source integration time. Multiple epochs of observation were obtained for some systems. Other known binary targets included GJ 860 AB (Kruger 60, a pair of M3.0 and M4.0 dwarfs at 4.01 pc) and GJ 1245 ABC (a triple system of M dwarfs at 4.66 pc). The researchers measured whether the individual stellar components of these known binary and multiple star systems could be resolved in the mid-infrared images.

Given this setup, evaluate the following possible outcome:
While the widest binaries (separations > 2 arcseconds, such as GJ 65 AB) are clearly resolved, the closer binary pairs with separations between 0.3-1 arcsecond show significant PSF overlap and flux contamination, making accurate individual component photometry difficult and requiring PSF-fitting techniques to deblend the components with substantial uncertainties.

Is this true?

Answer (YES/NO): NO